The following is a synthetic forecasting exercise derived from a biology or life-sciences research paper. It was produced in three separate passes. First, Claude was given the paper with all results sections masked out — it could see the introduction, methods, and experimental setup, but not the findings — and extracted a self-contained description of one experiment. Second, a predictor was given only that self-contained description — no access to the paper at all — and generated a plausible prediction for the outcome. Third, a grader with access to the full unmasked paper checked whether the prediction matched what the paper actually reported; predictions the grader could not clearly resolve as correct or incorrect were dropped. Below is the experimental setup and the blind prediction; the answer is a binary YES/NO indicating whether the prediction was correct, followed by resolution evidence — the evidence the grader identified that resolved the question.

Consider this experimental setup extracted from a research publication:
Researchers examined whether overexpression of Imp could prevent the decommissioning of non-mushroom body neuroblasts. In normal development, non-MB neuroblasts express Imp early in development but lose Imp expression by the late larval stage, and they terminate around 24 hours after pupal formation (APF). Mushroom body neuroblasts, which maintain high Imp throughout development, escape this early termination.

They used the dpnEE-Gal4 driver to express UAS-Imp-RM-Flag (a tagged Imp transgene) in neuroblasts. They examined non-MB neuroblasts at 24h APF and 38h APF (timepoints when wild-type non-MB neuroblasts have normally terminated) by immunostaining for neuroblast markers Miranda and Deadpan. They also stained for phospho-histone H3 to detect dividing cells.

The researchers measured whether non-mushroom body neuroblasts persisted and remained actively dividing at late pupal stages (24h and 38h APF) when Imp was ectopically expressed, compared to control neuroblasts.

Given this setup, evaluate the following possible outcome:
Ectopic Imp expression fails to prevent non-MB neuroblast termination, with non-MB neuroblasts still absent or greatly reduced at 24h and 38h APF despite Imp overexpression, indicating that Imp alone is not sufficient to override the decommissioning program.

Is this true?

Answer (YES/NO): NO